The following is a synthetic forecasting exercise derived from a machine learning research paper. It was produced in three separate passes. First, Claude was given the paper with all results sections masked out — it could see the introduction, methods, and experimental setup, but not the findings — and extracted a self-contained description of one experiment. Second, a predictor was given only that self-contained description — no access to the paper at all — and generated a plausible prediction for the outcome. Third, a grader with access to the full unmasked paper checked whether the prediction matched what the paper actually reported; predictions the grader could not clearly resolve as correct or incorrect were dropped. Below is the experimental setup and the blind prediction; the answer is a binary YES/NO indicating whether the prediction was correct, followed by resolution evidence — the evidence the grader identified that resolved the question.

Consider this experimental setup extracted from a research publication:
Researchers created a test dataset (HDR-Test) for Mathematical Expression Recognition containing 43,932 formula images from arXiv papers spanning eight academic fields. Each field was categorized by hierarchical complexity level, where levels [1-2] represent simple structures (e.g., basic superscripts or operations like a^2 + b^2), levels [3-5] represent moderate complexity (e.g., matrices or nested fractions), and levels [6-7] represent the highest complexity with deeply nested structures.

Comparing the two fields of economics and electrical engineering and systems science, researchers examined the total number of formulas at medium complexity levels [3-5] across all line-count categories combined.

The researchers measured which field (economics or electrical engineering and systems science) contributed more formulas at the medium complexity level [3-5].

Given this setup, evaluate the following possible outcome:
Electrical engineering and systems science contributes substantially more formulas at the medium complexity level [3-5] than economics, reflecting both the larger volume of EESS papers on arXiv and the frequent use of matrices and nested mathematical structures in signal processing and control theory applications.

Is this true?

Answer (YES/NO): NO